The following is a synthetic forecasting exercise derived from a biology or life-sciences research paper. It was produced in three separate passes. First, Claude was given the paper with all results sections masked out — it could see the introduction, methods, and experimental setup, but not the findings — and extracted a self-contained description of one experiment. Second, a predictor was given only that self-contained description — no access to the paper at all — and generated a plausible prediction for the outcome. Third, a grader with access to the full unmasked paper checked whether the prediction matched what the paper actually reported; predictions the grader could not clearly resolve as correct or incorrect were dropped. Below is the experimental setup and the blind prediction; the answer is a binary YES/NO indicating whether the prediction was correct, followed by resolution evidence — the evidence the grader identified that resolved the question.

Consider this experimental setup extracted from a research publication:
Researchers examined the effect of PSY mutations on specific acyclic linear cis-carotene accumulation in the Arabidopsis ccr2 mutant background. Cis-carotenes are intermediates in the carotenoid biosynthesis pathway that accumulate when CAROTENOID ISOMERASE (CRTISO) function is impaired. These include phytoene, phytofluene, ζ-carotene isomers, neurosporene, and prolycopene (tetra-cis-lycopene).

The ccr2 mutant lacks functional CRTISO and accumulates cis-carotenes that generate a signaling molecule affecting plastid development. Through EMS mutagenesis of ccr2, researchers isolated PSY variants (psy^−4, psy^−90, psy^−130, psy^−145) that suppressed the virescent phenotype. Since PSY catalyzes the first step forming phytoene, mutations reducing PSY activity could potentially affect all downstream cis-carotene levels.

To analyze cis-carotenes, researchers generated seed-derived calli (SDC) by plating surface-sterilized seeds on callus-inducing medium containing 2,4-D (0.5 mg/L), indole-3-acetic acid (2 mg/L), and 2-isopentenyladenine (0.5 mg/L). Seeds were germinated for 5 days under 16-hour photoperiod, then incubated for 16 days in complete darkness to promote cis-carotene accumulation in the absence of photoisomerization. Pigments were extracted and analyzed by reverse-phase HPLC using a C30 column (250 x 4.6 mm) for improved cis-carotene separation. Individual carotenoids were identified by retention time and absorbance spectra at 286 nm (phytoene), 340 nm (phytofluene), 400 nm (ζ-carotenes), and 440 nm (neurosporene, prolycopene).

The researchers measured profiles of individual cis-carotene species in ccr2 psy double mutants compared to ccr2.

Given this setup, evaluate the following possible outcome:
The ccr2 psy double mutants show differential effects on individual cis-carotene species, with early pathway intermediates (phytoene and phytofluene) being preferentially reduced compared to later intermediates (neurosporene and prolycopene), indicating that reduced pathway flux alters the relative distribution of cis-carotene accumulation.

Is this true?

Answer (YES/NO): YES